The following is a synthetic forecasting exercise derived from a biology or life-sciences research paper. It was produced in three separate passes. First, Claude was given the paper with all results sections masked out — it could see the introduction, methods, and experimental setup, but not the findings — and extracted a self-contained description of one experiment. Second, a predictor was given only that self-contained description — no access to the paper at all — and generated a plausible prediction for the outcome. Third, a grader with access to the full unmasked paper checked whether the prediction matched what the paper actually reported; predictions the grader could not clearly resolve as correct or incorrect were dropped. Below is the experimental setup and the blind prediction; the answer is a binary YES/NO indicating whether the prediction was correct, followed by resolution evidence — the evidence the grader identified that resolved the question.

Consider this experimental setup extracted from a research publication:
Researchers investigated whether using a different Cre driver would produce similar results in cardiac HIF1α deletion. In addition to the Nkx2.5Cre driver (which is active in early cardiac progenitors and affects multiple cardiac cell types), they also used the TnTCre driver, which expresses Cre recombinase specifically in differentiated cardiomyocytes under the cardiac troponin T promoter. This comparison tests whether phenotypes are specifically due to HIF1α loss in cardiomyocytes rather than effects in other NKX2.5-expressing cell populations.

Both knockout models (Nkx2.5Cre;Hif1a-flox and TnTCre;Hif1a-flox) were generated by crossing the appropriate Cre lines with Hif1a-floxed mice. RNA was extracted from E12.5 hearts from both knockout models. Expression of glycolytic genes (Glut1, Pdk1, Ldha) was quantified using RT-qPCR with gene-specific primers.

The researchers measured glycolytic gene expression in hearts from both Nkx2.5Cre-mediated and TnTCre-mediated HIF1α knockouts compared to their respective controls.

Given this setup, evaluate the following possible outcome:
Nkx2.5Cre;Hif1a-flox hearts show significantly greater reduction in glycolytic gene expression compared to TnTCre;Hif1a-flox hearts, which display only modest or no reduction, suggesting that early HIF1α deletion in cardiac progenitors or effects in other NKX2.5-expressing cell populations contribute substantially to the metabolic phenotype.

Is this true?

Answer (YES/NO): NO